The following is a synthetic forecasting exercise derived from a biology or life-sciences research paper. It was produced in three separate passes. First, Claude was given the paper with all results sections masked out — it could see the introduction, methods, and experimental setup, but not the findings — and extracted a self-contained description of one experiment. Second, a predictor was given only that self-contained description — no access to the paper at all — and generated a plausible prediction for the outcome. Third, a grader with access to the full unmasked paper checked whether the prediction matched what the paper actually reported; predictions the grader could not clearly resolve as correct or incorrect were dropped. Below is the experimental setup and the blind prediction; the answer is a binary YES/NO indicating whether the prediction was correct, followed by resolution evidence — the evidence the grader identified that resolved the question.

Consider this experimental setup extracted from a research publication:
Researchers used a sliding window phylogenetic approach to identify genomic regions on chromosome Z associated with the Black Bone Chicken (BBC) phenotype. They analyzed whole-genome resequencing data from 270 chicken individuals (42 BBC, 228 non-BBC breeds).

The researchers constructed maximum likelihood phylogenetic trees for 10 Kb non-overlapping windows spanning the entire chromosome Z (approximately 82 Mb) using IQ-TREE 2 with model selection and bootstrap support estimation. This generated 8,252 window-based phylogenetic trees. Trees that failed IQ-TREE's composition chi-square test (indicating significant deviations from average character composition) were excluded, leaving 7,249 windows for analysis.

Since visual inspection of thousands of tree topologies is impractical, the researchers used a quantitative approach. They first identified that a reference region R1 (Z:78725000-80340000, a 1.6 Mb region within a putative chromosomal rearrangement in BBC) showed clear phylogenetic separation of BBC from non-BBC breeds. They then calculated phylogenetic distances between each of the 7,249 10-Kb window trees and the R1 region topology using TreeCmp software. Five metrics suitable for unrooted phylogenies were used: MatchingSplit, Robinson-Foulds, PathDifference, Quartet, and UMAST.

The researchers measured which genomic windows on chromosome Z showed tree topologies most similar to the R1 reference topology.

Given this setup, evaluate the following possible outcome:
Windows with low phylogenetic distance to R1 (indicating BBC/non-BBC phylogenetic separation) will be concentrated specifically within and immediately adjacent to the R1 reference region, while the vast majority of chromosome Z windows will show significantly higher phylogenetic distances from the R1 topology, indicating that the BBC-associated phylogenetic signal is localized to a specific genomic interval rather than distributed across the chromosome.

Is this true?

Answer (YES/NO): YES